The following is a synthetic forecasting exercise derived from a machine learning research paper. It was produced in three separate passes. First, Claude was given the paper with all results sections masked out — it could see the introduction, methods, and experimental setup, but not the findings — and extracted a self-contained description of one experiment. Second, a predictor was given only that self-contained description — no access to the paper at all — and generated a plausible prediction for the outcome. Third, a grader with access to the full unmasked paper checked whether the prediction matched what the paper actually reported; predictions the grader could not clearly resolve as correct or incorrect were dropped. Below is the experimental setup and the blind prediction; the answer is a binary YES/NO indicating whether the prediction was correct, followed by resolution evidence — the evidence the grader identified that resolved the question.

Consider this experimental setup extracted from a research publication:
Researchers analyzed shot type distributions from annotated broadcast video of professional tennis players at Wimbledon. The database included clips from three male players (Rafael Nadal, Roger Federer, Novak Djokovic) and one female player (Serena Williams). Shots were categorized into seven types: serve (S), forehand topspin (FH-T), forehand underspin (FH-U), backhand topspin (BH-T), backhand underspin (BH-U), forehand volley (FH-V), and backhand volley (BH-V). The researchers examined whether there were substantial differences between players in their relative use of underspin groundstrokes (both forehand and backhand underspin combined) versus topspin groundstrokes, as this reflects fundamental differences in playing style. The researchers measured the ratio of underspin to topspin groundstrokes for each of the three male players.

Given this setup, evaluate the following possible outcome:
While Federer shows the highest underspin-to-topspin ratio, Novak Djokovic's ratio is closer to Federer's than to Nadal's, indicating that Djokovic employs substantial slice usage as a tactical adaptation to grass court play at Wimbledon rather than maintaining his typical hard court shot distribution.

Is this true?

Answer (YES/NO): NO